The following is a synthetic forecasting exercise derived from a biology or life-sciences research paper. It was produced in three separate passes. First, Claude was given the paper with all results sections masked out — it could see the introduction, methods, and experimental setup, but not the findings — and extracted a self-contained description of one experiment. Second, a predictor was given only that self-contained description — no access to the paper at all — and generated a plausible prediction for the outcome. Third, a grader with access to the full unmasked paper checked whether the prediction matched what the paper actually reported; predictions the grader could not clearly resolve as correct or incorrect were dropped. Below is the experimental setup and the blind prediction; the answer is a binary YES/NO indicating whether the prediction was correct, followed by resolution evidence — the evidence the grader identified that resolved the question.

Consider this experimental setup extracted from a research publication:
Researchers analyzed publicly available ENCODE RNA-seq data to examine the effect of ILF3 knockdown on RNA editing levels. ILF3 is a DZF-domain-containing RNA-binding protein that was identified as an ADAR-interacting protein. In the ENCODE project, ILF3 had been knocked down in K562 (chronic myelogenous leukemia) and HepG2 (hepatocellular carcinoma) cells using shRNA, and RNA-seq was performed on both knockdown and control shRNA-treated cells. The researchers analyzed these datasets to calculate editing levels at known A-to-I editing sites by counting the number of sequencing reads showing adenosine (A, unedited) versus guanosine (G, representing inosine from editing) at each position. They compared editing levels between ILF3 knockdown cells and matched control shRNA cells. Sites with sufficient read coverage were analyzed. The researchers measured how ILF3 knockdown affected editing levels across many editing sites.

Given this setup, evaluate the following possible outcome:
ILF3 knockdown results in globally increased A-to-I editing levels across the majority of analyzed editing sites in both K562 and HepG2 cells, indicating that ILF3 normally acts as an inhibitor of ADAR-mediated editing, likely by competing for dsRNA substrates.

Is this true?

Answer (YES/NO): NO